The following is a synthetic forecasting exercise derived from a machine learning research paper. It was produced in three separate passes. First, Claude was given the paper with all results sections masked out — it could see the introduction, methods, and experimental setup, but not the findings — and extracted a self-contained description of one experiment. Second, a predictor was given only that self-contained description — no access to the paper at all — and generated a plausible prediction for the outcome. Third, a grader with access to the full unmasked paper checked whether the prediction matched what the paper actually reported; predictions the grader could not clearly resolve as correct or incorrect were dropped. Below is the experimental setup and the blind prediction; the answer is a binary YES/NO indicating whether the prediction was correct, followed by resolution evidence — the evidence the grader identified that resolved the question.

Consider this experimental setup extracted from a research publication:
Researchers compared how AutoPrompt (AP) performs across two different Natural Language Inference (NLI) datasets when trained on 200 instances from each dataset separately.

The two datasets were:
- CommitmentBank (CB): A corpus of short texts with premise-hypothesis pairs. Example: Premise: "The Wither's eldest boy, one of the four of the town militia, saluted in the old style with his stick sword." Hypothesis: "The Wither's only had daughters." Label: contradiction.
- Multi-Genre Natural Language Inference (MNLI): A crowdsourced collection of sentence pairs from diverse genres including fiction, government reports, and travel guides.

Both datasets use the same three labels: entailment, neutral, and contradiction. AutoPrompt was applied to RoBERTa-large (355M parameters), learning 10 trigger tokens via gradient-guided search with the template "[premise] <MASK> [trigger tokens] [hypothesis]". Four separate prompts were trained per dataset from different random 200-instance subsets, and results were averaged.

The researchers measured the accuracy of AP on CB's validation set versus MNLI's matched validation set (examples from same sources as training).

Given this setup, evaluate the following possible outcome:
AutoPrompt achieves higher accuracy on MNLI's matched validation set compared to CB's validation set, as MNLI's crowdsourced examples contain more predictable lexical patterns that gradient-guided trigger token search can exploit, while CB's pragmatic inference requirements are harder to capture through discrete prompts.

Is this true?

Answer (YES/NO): NO